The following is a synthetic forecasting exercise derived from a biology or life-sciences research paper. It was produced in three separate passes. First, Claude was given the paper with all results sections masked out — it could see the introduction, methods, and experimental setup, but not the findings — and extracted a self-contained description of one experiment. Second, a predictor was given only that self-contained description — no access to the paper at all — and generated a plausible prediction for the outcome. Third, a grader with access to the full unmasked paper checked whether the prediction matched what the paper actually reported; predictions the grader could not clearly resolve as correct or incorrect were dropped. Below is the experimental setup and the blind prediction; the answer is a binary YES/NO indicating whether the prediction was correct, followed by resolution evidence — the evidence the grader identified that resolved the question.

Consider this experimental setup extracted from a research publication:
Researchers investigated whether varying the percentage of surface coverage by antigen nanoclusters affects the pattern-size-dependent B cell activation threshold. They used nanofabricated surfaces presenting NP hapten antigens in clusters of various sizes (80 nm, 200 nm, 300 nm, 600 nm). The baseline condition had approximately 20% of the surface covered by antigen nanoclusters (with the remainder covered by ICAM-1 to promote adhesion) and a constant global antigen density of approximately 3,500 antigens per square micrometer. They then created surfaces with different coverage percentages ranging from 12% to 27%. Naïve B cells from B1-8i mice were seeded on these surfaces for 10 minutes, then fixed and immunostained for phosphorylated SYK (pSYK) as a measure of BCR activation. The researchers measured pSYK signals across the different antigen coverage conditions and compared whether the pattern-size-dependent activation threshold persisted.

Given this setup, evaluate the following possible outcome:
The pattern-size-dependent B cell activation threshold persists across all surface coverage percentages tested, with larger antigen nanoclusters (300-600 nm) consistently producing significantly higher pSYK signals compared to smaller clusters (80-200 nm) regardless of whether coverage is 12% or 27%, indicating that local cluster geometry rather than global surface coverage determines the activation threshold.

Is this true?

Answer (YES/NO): YES